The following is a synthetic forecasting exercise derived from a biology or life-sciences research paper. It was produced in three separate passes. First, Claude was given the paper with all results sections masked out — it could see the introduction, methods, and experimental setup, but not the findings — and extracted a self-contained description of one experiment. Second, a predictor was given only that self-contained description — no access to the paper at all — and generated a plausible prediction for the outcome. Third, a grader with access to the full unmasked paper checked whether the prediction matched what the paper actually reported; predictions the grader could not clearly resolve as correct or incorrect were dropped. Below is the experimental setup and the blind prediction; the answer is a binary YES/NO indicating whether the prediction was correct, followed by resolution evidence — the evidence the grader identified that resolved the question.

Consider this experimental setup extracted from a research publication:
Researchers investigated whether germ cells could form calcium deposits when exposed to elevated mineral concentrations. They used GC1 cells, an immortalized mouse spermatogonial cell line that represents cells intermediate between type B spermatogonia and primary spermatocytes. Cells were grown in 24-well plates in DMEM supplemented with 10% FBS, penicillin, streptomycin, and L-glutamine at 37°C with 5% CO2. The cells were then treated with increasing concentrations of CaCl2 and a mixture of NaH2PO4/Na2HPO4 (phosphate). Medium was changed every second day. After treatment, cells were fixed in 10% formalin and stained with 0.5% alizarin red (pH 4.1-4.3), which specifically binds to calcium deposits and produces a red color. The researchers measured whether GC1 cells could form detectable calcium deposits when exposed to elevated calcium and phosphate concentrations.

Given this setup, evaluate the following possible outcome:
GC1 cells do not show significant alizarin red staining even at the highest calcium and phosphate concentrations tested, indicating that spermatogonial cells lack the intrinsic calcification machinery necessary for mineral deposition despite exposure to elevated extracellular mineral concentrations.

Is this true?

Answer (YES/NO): NO